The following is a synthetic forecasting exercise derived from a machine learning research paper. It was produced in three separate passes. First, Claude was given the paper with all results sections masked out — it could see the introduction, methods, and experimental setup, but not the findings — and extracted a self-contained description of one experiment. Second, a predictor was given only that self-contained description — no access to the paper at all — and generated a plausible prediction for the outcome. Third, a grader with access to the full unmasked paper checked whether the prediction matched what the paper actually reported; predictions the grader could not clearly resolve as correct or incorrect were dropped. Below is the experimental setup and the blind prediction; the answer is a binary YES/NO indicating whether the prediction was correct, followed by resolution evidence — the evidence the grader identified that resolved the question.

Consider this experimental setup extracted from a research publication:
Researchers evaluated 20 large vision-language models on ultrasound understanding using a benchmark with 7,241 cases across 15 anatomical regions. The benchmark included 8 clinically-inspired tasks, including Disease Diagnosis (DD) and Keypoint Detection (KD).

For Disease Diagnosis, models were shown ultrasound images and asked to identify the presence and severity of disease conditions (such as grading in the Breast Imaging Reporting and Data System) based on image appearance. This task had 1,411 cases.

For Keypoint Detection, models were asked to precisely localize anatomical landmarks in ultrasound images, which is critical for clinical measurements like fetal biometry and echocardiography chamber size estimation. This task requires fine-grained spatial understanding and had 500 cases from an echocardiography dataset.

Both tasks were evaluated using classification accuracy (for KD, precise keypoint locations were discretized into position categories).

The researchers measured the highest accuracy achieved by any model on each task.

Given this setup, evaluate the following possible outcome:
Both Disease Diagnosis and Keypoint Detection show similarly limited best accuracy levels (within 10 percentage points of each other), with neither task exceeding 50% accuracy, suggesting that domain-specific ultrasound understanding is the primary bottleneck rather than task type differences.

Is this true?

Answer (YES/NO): NO